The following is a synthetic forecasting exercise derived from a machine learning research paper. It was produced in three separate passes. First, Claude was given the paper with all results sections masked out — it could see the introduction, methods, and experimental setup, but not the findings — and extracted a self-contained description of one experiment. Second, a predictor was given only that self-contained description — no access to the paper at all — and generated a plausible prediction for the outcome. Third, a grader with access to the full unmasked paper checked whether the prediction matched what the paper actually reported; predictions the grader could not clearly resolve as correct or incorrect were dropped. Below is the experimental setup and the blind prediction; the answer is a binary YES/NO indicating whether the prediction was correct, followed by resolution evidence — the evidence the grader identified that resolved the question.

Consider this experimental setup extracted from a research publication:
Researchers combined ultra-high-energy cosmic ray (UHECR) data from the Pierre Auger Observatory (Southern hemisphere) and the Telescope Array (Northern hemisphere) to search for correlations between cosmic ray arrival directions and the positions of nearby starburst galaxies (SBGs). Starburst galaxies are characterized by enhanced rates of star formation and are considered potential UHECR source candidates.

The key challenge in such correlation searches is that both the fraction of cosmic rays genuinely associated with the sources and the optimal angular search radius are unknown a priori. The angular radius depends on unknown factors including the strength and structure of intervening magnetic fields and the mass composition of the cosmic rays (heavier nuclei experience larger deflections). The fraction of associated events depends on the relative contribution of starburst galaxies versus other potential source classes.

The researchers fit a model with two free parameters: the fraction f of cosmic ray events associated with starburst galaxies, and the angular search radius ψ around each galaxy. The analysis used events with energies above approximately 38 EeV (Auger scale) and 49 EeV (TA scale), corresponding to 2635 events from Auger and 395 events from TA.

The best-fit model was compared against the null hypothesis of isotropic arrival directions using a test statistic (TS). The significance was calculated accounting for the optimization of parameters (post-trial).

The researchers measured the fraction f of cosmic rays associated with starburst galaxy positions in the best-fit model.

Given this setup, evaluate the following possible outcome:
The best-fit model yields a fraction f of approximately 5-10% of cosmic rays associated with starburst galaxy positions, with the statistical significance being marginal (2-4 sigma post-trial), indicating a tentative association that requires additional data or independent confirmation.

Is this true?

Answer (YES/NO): NO